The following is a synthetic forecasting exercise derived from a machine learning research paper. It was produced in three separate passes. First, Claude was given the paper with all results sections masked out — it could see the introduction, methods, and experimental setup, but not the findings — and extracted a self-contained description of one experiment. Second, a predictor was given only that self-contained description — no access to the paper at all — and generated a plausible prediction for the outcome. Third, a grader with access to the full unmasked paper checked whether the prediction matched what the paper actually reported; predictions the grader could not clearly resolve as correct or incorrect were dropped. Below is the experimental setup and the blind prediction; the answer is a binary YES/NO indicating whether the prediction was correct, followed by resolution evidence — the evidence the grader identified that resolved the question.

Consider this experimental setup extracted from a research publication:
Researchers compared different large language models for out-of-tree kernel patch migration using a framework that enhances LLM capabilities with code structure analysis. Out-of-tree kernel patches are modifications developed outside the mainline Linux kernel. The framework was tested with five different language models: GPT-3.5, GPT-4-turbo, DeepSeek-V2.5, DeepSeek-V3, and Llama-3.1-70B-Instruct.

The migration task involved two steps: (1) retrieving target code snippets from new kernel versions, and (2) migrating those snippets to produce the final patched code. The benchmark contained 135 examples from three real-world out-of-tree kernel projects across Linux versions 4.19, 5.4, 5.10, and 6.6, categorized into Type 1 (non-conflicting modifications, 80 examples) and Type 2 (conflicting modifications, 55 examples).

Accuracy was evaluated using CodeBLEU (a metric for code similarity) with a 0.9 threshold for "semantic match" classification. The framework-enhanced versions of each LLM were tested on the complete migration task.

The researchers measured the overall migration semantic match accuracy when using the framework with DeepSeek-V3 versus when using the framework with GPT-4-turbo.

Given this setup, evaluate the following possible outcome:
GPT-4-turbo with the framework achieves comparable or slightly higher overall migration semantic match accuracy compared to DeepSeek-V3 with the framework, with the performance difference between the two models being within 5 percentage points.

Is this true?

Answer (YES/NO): NO